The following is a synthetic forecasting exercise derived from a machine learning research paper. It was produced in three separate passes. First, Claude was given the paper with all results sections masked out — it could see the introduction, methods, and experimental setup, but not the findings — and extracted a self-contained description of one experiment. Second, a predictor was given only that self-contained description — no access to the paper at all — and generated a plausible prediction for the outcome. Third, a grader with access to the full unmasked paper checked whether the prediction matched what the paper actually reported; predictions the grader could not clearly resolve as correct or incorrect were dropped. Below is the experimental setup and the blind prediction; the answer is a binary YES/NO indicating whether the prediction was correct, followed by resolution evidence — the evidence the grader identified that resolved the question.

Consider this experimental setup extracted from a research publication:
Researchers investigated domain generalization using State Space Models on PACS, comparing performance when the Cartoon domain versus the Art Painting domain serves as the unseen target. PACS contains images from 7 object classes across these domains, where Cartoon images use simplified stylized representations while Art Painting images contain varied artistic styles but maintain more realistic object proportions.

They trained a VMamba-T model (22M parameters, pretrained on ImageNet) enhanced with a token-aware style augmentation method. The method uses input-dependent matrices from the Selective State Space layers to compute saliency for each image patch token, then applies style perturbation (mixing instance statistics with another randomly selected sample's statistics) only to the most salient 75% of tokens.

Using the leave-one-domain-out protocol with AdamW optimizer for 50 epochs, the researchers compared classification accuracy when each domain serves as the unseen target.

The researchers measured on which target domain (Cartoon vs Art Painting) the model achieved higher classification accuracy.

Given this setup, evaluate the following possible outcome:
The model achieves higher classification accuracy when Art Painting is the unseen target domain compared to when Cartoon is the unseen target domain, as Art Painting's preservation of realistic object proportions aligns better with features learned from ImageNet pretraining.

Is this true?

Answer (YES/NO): YES